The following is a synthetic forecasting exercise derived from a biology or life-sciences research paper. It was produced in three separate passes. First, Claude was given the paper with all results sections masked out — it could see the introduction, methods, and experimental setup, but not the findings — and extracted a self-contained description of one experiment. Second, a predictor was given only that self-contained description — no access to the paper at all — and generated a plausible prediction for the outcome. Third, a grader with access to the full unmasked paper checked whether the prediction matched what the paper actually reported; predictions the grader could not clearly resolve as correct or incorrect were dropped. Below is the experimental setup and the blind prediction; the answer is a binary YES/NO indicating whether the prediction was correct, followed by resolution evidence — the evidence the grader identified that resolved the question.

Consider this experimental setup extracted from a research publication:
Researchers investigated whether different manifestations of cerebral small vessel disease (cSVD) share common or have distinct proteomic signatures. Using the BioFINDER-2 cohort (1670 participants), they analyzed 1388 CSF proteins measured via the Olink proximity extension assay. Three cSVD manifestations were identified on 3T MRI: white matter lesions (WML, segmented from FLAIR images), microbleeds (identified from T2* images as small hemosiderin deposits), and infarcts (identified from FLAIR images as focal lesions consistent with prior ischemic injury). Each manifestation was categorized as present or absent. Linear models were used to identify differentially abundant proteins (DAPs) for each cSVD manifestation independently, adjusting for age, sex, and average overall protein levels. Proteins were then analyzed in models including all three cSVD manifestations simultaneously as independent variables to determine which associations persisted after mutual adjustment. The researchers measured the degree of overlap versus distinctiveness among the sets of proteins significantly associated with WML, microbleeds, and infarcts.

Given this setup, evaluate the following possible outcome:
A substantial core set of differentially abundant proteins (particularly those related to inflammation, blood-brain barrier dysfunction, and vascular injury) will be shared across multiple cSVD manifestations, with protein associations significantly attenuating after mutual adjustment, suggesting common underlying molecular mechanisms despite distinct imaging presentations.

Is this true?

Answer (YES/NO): NO